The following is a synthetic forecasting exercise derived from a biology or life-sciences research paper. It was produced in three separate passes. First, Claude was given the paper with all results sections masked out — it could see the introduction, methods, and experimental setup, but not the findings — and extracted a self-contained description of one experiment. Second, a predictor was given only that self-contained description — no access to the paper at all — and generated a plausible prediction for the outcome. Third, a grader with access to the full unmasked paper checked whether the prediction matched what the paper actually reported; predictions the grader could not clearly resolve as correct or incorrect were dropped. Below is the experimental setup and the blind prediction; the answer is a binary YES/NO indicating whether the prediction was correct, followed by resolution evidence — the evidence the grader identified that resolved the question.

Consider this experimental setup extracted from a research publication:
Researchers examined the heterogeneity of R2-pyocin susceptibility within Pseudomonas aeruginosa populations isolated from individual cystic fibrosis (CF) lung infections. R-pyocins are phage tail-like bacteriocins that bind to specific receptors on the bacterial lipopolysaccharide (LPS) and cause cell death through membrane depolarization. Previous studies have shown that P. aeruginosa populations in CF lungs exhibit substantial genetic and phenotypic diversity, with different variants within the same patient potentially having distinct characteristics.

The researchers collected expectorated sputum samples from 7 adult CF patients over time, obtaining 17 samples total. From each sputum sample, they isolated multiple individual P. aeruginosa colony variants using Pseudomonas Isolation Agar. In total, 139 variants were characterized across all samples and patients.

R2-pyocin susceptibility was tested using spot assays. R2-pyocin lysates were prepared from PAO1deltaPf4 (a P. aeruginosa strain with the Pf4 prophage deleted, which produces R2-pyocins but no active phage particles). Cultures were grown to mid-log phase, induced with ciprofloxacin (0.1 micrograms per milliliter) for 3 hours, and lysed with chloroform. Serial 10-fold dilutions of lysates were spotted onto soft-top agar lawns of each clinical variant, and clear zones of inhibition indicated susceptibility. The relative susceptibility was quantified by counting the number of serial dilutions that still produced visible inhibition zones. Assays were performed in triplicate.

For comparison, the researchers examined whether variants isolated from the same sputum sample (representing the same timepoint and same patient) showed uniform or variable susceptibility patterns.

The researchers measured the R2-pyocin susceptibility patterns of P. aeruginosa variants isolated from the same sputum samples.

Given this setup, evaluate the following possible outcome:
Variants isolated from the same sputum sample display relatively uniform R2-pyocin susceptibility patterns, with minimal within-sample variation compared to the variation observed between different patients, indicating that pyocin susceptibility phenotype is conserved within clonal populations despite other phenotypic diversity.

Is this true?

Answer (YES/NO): NO